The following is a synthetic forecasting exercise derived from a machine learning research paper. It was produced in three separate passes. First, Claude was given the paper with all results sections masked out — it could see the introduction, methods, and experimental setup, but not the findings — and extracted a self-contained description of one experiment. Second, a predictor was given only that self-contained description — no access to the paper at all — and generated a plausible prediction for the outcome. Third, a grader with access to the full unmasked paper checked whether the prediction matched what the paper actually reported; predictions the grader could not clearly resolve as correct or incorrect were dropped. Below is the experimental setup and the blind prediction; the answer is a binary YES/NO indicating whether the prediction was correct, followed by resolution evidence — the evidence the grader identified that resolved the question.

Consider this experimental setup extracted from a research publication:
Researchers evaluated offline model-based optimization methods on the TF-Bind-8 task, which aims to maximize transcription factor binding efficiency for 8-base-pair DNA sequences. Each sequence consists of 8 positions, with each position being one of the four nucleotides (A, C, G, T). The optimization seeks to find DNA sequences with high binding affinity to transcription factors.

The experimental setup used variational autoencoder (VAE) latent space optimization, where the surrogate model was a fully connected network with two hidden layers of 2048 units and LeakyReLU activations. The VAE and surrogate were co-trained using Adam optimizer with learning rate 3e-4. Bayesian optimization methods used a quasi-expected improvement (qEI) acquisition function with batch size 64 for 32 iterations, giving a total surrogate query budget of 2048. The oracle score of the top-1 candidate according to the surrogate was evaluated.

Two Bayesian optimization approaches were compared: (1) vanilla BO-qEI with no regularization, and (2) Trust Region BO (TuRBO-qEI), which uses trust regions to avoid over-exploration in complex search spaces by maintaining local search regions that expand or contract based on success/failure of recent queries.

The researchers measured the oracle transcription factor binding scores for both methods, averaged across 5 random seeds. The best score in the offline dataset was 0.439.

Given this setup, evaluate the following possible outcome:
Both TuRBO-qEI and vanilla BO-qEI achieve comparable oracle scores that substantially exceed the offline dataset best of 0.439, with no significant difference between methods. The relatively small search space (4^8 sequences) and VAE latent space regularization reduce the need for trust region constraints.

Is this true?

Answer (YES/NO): NO